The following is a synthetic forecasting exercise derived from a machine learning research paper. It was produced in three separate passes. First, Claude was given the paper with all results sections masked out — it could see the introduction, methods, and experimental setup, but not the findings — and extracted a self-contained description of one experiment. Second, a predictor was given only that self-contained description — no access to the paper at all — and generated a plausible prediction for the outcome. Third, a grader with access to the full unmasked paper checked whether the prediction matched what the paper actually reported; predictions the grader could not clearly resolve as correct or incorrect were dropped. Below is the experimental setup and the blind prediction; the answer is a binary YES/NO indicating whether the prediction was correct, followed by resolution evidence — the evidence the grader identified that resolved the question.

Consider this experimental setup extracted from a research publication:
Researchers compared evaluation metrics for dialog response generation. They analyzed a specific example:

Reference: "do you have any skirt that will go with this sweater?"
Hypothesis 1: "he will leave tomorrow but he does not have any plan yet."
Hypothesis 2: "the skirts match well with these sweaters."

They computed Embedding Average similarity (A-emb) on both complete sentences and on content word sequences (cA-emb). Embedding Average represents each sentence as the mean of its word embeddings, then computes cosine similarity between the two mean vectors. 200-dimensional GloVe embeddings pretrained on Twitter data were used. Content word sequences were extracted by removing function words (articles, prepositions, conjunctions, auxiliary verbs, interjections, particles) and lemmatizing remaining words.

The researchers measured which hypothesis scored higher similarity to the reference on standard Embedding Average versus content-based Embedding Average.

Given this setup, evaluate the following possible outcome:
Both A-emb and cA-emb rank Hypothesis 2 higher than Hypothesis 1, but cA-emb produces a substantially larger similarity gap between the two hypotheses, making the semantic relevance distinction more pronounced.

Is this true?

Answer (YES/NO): NO